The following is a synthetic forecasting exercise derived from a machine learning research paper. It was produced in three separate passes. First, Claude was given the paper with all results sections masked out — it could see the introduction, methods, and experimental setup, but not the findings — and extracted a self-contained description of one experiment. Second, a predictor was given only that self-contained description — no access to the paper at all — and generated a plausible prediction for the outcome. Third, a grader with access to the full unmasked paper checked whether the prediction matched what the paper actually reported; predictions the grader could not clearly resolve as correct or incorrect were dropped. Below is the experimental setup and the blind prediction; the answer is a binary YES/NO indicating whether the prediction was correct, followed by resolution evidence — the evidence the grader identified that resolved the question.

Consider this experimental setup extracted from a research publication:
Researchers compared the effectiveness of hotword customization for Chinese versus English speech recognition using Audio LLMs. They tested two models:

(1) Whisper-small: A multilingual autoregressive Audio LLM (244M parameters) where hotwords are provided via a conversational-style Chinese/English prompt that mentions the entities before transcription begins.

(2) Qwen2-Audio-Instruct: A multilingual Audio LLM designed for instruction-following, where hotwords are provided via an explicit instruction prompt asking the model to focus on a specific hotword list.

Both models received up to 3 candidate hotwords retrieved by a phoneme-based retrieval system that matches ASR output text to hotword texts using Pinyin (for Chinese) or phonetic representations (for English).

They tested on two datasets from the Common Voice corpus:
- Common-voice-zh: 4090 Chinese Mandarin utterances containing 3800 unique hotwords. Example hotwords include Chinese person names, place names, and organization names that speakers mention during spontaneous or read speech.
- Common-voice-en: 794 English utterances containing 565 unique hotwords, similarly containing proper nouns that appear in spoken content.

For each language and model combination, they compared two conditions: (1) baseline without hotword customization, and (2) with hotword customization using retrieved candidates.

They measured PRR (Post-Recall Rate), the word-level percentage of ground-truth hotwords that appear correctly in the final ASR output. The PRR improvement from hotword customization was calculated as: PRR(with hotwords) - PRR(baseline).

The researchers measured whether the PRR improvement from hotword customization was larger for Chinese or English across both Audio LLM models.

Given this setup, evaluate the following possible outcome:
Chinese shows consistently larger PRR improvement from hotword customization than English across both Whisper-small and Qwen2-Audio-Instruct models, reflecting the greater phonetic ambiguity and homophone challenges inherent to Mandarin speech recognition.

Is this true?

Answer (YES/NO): YES